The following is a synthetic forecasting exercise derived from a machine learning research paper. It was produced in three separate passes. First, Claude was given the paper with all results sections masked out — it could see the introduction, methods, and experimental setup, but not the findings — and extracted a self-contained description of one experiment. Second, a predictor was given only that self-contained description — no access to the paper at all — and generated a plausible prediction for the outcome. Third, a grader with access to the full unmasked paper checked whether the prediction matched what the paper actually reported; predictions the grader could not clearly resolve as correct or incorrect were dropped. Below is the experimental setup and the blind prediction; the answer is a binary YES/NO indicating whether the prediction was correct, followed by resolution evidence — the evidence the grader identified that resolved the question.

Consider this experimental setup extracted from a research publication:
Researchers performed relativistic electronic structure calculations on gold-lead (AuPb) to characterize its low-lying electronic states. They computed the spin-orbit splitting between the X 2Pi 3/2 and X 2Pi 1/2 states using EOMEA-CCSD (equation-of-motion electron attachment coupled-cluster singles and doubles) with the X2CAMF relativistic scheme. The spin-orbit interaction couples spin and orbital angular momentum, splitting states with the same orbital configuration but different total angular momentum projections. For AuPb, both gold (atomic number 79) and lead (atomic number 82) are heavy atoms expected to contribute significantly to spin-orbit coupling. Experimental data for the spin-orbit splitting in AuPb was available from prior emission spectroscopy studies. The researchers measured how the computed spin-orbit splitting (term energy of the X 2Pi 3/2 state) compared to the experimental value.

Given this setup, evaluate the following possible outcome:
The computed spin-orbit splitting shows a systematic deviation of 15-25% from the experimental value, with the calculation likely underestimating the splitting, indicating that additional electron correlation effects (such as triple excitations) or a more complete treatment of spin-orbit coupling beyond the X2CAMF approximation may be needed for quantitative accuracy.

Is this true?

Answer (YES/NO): NO